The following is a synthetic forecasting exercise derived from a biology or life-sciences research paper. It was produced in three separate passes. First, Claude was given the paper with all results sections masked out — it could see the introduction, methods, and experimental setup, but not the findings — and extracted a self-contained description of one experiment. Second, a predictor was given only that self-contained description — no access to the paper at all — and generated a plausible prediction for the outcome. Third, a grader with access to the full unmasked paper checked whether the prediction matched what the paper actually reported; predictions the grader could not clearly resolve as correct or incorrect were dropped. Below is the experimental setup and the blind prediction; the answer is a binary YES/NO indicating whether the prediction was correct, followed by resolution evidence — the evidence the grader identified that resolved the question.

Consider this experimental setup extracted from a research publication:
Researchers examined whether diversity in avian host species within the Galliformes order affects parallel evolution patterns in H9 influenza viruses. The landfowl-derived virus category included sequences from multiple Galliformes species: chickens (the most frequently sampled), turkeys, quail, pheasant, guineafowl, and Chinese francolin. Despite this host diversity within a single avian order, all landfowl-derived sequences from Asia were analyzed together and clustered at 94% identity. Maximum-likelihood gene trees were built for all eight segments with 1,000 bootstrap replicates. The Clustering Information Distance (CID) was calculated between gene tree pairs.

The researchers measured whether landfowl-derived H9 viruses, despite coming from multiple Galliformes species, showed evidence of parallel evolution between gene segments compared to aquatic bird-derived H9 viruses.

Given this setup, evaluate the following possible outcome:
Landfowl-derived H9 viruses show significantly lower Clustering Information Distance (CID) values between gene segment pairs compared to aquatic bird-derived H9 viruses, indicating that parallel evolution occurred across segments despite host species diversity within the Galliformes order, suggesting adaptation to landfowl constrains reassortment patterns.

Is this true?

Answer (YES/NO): NO